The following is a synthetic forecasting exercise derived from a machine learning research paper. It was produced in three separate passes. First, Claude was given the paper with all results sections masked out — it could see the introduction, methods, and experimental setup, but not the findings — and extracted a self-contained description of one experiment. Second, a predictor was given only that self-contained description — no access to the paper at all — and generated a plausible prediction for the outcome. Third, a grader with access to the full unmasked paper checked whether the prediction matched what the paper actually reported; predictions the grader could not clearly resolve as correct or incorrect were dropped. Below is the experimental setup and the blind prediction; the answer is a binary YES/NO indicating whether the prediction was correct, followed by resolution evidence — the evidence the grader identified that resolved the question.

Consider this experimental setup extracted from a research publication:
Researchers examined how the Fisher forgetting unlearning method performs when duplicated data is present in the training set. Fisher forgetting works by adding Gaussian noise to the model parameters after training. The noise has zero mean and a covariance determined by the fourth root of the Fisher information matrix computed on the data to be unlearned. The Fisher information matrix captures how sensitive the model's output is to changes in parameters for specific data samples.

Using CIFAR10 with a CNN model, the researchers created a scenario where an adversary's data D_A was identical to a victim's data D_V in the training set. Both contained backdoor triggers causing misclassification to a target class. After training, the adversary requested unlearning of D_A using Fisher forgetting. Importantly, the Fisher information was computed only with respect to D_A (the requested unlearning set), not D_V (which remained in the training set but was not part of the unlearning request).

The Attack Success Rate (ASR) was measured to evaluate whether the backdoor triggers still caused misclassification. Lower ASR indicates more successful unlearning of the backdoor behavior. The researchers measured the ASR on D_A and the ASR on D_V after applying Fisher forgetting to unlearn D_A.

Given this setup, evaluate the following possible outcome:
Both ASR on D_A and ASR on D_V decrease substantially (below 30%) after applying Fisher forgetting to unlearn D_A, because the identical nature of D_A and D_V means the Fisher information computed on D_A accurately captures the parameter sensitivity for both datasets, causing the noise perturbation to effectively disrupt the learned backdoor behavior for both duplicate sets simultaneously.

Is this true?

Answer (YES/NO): NO